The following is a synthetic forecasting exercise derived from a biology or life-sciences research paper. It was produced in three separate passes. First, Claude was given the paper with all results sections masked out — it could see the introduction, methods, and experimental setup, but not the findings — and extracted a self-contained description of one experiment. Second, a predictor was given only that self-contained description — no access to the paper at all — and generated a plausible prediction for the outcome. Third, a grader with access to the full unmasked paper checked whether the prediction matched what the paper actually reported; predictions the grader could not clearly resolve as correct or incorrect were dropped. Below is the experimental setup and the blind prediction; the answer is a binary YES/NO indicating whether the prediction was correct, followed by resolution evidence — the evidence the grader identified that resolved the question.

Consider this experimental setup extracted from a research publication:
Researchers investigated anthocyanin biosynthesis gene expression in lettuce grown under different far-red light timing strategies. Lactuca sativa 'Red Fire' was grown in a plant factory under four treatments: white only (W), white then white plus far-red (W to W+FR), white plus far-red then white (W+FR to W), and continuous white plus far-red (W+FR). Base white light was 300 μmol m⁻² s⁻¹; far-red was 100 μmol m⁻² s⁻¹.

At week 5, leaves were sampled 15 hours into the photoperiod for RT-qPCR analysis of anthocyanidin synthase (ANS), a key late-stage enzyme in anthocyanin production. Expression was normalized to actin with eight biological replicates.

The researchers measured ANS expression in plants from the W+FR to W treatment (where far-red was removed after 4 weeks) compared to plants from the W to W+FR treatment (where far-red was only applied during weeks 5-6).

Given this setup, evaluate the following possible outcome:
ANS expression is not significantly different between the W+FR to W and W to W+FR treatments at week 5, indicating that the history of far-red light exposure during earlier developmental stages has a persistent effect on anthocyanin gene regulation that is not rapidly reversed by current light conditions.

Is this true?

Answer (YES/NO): NO